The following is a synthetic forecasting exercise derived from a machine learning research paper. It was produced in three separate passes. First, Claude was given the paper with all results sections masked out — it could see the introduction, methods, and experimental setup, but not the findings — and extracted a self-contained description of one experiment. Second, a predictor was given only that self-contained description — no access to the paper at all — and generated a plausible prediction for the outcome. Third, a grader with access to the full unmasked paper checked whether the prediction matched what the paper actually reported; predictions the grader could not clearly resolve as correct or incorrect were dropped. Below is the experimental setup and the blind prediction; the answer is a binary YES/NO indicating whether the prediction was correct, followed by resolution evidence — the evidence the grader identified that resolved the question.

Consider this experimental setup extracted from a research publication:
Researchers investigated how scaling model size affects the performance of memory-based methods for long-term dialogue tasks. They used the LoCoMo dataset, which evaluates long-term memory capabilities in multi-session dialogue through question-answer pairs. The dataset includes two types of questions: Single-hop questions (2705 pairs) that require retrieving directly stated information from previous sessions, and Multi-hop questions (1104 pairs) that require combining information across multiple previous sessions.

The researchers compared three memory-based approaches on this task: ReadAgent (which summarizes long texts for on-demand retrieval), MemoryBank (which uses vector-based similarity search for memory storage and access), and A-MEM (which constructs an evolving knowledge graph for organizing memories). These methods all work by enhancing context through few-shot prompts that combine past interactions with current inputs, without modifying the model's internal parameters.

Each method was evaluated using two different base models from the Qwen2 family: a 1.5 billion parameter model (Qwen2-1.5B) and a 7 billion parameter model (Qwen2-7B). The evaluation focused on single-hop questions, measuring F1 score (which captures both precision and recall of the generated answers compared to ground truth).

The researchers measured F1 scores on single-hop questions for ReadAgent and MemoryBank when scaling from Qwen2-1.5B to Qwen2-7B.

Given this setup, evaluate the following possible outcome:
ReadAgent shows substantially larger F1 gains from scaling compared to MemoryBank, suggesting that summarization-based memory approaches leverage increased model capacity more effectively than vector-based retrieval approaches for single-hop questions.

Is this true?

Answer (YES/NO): NO